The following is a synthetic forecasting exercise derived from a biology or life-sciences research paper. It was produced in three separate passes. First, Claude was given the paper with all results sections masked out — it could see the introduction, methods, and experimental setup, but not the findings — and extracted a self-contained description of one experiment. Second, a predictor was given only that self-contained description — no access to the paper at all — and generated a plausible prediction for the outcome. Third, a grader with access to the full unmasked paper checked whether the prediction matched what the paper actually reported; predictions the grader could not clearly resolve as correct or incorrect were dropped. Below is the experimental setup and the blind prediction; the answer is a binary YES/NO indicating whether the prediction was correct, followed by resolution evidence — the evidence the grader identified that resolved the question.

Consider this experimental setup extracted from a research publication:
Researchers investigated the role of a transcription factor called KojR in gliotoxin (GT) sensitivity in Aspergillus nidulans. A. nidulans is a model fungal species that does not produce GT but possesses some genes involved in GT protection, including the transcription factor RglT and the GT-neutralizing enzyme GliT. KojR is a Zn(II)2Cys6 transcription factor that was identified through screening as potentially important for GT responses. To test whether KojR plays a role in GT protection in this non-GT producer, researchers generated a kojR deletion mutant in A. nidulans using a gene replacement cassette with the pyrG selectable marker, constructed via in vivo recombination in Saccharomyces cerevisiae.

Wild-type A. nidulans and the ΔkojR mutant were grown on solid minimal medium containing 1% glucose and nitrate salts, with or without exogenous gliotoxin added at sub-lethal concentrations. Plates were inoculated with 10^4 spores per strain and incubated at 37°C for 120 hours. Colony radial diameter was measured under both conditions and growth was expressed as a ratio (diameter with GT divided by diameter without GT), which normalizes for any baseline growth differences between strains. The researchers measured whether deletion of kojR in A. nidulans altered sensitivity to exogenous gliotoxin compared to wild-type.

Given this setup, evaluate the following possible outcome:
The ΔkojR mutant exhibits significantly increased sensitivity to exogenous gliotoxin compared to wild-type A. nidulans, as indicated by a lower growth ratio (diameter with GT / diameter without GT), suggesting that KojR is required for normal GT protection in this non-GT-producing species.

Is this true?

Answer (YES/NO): YES